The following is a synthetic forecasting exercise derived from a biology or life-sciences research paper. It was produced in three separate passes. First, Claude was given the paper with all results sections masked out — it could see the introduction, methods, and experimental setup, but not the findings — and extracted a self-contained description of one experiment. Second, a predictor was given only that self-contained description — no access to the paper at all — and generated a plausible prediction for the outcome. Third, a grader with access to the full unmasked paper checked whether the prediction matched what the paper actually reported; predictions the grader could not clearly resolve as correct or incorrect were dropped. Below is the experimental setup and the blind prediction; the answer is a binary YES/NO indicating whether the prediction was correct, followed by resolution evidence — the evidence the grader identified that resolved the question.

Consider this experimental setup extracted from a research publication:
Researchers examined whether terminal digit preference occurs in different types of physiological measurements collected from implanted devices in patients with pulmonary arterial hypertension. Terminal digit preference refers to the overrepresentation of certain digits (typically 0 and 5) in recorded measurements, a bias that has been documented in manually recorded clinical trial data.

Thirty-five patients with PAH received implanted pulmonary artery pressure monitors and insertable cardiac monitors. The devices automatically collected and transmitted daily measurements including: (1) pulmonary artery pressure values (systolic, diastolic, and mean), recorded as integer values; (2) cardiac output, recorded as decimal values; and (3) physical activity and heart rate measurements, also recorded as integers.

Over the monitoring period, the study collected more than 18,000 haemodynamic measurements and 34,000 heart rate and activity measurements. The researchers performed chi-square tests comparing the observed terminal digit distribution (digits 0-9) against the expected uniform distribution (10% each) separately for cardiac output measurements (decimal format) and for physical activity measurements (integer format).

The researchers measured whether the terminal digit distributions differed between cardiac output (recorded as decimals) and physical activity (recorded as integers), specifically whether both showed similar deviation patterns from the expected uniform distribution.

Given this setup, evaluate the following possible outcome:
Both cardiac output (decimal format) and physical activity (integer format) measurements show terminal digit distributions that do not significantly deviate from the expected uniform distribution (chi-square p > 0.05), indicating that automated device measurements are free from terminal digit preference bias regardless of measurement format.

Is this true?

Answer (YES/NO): YES